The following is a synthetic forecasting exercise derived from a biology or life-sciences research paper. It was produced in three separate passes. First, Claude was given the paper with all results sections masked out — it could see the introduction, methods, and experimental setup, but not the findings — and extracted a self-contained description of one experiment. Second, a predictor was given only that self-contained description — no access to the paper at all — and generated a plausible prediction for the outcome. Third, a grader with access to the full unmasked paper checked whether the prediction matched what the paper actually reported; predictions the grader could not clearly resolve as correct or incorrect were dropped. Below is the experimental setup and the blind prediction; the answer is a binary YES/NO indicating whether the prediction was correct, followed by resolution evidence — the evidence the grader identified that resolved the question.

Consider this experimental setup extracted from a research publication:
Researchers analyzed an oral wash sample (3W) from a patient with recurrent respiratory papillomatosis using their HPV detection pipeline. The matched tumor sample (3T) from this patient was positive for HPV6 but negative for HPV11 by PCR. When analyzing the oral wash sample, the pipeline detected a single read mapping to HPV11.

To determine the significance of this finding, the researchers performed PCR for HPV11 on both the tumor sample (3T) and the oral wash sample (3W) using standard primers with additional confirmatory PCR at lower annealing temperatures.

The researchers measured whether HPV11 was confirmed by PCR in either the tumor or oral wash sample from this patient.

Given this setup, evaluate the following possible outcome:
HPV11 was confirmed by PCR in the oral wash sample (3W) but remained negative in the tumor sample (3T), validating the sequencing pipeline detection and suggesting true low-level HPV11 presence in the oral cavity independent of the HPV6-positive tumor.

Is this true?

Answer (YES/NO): NO